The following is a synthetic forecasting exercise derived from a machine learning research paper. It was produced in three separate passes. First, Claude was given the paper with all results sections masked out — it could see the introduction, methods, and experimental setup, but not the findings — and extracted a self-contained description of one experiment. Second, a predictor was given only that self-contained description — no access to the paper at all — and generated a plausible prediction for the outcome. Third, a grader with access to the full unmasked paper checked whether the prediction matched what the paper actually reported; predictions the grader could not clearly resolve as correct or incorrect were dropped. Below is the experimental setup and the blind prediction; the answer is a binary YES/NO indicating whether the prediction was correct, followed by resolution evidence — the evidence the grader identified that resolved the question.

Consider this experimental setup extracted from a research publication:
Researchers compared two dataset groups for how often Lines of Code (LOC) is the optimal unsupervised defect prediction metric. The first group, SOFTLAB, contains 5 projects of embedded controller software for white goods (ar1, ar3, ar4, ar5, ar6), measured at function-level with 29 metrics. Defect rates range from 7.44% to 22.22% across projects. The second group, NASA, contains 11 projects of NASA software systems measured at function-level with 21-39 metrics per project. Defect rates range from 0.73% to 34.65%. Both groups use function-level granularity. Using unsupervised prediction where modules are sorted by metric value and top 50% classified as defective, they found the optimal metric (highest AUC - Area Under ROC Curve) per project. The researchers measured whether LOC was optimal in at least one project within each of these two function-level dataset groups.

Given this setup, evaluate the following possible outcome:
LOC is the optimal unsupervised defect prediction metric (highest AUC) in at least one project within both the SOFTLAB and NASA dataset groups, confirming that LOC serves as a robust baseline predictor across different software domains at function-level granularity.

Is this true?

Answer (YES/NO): NO